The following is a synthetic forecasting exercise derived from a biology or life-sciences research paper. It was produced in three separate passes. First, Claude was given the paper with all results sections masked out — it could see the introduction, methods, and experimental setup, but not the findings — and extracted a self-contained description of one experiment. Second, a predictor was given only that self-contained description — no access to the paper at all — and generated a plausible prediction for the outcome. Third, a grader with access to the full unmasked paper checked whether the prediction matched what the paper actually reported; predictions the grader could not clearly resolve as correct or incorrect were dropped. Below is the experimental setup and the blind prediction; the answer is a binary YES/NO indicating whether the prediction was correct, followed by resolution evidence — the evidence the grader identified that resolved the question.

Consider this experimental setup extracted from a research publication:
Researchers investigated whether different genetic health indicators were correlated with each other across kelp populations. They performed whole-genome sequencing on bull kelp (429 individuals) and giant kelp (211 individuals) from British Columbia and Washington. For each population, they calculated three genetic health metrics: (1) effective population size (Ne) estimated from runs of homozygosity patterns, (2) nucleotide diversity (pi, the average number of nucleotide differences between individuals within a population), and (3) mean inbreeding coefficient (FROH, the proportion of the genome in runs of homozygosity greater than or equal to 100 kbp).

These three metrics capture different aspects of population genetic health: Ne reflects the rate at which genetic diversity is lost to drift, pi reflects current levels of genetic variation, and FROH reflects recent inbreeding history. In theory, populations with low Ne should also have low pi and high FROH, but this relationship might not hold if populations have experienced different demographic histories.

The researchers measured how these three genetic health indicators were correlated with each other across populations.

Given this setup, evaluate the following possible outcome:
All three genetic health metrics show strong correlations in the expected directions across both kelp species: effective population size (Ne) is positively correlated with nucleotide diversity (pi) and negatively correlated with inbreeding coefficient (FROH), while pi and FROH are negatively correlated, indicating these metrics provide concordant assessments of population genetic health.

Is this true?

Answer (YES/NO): YES